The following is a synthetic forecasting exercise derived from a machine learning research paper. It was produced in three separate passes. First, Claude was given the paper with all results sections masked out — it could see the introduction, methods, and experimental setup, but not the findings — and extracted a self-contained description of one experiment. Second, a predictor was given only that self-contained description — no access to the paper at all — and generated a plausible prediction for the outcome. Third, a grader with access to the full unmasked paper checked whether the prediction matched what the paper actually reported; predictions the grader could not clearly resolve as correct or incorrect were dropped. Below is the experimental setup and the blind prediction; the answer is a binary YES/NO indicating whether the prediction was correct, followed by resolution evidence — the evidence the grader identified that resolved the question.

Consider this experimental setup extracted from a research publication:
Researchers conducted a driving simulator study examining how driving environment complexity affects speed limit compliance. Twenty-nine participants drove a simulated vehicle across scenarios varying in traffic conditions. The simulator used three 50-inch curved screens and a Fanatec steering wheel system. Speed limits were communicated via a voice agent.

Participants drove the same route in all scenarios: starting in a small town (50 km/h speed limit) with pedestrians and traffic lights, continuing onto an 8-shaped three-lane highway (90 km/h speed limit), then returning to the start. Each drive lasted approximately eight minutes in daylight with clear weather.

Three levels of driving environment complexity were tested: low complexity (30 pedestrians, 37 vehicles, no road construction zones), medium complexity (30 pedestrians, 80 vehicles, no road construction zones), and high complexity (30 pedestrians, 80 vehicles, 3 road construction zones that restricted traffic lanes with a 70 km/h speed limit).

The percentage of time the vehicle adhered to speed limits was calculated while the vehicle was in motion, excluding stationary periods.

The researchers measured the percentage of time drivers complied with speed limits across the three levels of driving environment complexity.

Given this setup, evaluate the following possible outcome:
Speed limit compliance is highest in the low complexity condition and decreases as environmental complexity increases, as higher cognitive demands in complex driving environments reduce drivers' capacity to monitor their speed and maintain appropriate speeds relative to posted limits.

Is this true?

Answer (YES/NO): NO